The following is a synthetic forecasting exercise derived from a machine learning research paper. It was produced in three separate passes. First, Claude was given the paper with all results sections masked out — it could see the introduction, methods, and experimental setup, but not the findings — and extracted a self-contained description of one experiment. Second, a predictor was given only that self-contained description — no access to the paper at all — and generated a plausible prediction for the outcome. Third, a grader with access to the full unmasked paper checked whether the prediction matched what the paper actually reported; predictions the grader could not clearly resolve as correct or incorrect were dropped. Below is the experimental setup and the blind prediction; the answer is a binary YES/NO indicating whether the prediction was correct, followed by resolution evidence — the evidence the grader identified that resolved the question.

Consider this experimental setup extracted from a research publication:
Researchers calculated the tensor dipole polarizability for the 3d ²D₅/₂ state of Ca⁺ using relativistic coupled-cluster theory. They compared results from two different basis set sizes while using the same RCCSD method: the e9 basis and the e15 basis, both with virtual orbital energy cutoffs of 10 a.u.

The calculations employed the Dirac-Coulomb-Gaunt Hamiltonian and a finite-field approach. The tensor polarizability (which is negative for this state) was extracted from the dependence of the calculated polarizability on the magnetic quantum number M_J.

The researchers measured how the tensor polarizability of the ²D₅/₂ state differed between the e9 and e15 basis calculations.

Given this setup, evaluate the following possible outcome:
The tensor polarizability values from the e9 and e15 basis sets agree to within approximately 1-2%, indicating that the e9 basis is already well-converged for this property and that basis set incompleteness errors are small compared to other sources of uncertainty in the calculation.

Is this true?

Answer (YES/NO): NO